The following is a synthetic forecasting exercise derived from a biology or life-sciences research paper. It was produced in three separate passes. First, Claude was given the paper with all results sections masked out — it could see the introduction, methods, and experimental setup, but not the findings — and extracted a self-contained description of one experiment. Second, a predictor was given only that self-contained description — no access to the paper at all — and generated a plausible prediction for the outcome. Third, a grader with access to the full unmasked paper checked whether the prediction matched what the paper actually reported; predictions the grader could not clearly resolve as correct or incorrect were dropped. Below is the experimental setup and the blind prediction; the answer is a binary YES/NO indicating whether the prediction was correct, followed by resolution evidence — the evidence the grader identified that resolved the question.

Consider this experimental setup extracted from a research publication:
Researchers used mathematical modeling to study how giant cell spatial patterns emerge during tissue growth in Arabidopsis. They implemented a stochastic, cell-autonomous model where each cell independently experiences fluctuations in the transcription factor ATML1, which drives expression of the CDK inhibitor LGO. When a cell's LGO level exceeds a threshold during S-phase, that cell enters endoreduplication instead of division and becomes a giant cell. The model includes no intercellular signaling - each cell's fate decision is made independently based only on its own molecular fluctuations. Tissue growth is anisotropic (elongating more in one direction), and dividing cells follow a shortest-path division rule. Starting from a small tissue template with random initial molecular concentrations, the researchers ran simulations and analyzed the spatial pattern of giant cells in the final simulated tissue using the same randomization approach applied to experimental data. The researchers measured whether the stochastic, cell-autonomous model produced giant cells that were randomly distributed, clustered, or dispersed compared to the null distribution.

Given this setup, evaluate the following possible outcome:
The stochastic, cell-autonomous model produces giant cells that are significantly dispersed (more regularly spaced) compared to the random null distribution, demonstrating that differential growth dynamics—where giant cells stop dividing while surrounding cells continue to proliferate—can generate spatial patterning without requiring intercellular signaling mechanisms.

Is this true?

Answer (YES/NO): NO